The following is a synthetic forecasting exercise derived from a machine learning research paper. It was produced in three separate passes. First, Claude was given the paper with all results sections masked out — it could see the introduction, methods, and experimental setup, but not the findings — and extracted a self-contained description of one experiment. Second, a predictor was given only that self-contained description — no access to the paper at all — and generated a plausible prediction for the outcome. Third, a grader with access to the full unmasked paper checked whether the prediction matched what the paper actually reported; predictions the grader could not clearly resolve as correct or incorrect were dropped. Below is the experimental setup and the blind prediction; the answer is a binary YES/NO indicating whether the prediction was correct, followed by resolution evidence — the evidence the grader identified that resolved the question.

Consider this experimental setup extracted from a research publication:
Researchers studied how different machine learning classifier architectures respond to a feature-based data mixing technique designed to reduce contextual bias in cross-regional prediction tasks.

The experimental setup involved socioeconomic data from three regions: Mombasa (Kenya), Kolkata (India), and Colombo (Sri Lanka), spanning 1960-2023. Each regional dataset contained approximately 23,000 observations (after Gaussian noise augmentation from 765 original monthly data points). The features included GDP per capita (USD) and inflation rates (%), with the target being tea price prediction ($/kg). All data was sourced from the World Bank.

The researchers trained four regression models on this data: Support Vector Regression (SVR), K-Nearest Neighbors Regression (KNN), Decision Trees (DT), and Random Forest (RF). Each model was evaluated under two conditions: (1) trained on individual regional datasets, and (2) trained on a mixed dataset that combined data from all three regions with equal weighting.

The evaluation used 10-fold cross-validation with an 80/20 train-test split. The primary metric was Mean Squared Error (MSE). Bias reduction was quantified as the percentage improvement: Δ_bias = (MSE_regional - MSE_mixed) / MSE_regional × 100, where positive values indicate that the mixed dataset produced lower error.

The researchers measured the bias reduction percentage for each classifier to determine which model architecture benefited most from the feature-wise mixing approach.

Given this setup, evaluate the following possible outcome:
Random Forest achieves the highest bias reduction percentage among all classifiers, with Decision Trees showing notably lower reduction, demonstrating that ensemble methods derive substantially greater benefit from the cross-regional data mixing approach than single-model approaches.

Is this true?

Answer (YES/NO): NO